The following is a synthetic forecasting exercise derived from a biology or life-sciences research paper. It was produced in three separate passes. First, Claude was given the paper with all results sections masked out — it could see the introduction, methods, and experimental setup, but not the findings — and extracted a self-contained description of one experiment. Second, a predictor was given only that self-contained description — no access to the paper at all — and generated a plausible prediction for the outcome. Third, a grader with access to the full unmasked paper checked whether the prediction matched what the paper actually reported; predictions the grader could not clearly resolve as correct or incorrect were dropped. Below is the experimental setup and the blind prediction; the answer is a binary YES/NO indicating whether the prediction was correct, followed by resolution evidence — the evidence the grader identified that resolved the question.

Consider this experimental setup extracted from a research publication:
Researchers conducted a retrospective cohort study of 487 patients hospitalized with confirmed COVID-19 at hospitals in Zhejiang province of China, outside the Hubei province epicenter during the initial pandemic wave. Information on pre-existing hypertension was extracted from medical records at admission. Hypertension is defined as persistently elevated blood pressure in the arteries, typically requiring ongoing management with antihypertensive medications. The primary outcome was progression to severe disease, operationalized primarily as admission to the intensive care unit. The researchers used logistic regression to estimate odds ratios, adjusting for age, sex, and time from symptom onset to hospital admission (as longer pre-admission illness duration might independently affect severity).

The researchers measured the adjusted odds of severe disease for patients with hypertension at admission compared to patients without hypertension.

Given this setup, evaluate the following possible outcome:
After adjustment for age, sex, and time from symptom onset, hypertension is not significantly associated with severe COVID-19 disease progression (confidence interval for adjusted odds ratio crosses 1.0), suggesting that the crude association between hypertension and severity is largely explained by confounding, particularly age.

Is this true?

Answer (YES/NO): NO